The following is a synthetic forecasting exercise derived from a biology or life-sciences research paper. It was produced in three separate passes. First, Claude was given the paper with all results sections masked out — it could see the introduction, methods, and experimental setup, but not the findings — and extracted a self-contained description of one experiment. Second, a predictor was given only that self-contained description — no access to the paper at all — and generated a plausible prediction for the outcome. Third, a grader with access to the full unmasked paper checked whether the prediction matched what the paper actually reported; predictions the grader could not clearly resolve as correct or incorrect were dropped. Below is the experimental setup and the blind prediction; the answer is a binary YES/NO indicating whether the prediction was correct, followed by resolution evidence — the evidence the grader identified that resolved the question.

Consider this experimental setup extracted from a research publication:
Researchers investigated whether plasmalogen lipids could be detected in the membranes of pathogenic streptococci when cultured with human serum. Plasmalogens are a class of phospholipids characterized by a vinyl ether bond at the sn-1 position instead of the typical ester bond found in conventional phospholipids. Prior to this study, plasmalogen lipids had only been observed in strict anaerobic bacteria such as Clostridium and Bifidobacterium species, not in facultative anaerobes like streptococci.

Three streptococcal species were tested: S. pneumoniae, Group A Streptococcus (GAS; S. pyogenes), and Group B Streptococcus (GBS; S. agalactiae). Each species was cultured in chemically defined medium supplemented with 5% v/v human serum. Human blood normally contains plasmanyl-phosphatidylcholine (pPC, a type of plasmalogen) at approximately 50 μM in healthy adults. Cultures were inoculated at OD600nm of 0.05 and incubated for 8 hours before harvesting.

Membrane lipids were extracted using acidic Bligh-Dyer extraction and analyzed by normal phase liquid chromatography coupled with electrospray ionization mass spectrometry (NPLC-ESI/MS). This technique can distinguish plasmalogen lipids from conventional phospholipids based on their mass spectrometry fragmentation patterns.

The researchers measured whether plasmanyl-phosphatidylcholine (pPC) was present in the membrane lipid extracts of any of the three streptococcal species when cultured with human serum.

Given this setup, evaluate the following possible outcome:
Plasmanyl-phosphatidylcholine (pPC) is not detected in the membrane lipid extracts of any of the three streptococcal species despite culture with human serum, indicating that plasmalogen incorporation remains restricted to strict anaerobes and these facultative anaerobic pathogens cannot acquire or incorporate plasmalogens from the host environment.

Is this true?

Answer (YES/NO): NO